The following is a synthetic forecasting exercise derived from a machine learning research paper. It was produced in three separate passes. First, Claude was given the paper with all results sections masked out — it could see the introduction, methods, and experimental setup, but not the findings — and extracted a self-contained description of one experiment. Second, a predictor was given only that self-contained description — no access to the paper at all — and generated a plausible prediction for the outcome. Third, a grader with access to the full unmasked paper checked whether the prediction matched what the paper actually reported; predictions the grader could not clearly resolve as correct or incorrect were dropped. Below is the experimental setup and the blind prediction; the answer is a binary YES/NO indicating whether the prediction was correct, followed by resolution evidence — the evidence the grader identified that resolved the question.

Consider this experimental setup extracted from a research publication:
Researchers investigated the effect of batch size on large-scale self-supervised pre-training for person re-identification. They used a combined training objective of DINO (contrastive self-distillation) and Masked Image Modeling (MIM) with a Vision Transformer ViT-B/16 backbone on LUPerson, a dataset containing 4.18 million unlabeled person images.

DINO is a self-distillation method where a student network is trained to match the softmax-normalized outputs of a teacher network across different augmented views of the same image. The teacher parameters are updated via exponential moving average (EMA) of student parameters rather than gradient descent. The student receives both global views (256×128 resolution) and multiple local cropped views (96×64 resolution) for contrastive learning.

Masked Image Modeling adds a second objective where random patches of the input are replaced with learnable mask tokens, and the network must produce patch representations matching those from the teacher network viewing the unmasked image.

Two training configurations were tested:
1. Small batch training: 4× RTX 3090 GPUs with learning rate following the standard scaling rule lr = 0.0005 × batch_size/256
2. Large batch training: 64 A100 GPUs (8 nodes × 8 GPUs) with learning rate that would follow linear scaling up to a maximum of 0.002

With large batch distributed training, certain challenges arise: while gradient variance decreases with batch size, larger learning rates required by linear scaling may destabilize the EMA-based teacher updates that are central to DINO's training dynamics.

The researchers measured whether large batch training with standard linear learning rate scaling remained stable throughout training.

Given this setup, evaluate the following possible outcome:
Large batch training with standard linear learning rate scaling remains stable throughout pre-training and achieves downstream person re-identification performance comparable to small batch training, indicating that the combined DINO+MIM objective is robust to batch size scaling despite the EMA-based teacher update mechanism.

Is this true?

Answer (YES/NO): NO